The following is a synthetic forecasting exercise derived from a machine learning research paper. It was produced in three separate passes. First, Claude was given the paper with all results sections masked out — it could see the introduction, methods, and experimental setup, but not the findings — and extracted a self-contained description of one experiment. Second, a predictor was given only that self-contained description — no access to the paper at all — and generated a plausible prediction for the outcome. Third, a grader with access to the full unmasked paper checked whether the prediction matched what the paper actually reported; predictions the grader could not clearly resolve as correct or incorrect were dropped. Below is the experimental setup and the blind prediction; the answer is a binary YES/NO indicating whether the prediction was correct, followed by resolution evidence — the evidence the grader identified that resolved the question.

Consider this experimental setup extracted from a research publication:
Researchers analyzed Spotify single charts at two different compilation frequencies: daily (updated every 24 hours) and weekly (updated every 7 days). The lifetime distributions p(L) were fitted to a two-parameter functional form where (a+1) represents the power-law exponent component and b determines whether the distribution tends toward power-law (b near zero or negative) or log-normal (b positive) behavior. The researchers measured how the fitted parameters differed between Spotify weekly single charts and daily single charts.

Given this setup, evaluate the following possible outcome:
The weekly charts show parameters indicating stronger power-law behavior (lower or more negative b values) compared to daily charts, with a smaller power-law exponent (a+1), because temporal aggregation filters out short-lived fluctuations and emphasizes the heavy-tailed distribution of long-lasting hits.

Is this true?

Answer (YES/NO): NO